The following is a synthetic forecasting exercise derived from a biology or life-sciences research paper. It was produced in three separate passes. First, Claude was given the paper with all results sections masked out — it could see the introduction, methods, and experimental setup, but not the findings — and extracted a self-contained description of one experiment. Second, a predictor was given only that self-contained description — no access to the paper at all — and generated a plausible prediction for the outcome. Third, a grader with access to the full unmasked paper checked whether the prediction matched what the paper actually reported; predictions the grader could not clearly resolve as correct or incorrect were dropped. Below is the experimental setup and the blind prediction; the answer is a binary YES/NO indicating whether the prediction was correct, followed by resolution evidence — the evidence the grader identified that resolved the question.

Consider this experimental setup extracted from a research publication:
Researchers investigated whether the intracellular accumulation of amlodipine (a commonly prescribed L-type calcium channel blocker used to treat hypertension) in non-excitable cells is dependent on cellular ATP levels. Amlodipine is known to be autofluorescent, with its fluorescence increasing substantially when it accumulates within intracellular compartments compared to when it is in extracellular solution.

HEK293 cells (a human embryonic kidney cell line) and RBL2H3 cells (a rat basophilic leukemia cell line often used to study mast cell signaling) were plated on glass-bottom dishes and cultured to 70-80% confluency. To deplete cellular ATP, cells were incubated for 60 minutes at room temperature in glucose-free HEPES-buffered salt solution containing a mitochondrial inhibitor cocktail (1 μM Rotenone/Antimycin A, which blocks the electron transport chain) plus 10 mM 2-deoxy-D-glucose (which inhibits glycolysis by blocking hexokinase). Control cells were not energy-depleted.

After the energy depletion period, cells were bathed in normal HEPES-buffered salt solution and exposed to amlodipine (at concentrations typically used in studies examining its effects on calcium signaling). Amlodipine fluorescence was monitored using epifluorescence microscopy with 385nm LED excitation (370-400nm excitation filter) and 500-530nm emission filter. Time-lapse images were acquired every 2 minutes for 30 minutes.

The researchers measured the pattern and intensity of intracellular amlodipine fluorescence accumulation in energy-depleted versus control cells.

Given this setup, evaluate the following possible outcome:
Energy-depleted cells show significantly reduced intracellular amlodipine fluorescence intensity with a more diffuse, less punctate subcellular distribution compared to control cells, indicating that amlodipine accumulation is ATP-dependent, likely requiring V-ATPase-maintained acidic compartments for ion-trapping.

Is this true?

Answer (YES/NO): NO